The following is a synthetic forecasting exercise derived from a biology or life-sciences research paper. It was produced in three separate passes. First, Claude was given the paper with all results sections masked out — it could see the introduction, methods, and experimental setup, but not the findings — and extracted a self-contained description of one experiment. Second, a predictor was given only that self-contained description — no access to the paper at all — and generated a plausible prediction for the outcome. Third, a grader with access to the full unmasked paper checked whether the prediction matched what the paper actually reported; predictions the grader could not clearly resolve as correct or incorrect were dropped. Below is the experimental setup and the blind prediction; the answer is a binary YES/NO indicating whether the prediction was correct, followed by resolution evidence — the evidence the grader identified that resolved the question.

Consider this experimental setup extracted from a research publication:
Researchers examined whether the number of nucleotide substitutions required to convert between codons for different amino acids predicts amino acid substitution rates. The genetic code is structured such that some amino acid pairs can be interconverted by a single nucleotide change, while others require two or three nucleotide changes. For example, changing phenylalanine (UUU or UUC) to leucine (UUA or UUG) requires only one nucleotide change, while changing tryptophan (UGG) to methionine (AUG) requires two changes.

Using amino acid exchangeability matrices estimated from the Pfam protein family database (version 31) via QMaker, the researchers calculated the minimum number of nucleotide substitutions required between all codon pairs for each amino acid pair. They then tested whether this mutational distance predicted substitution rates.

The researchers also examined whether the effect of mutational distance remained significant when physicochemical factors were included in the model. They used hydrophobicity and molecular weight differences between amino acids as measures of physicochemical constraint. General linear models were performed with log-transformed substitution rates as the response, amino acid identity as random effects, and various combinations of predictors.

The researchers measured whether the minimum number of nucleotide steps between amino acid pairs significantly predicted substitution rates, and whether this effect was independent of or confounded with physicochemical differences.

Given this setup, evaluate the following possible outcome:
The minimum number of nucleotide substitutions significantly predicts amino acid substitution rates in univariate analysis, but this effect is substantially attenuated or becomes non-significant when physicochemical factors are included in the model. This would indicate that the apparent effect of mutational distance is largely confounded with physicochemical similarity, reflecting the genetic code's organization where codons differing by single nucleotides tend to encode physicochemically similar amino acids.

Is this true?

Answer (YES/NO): NO